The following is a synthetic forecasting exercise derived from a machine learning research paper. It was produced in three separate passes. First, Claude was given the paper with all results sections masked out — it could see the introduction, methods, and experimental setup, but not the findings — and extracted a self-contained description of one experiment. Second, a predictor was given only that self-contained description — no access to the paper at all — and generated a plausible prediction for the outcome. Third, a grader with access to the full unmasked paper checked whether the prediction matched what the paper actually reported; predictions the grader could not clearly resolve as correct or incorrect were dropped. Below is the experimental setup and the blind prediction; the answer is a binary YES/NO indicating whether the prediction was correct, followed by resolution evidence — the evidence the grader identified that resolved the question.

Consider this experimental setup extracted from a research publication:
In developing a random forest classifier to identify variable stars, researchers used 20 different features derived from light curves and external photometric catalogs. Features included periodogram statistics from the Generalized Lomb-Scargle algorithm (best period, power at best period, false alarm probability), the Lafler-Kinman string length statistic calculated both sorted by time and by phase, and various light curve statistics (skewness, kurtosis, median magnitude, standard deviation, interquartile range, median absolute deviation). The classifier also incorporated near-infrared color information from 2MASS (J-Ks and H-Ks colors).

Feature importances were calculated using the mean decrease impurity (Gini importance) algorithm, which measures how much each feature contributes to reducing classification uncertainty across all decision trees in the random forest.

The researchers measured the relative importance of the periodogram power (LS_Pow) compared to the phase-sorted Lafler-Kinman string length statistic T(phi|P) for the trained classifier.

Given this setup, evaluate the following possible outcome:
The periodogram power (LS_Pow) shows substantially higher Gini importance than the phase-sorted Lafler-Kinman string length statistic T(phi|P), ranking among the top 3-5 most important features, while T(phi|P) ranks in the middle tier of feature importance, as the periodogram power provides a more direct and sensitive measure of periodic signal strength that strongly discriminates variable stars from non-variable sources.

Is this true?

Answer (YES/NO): NO